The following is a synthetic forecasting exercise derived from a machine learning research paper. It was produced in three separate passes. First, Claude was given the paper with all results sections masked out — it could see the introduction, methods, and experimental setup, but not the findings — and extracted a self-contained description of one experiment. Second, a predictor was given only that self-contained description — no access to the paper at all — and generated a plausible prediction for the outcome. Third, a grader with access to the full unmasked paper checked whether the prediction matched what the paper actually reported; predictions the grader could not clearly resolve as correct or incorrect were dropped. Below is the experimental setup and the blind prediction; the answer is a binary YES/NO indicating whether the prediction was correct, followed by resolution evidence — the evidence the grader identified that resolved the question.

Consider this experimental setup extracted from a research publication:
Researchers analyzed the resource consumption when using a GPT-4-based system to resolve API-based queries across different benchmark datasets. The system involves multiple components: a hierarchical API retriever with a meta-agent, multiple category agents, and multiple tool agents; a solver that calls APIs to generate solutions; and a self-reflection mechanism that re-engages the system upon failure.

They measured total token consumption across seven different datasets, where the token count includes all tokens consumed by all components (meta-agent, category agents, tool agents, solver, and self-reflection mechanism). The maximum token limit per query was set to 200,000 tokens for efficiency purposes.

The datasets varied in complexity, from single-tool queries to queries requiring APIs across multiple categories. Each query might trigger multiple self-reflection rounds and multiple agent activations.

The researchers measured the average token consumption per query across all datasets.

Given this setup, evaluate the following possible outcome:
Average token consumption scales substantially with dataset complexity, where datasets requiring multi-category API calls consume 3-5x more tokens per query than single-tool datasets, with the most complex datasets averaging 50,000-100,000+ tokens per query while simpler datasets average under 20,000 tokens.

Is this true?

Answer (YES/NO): NO